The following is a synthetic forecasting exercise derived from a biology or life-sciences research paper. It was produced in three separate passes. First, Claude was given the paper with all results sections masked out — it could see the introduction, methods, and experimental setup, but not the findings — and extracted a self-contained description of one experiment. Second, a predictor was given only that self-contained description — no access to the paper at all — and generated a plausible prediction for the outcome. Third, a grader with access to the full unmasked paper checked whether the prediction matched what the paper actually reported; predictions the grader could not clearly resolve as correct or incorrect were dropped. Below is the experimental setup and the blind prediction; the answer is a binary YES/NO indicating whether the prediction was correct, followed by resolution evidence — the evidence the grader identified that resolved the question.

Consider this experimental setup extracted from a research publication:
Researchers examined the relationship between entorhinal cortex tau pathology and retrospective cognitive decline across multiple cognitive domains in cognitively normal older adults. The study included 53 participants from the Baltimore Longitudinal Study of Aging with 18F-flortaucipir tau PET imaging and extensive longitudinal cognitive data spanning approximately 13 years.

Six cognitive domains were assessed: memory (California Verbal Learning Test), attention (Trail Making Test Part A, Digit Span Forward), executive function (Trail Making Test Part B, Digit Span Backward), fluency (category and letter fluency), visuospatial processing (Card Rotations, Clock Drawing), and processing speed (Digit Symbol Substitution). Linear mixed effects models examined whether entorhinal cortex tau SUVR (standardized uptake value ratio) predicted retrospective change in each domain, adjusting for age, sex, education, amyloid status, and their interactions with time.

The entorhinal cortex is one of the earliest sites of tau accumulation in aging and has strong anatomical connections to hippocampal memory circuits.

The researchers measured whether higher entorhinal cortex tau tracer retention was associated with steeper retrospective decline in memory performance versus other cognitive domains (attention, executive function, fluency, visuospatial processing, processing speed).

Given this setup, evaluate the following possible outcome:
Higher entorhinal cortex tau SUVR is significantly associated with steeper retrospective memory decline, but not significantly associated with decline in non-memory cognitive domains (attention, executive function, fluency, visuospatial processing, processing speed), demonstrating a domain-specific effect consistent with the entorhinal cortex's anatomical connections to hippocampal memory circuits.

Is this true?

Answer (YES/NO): YES